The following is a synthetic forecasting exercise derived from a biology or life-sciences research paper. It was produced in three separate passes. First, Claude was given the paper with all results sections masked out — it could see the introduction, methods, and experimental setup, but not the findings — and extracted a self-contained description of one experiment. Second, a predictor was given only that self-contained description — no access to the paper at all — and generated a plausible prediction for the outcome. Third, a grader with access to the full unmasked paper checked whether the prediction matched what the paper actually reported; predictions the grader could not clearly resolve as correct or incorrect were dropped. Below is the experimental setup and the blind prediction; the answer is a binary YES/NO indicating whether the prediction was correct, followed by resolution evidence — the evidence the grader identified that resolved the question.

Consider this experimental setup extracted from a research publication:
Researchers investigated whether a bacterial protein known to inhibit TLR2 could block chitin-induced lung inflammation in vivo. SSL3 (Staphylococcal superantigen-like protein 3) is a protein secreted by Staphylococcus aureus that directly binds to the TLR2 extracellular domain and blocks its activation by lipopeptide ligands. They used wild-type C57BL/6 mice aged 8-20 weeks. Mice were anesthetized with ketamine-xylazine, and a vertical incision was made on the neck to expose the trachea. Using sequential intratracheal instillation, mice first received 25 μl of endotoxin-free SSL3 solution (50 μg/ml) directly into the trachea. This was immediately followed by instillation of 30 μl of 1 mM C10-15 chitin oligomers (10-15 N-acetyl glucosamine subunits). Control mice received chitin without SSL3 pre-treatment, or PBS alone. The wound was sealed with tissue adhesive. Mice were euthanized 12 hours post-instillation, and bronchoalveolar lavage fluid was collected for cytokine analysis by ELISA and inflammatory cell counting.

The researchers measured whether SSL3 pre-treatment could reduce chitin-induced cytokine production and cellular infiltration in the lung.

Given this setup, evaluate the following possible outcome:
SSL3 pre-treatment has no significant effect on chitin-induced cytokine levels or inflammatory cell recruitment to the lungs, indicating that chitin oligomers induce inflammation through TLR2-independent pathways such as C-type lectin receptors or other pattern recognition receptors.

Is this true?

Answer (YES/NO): NO